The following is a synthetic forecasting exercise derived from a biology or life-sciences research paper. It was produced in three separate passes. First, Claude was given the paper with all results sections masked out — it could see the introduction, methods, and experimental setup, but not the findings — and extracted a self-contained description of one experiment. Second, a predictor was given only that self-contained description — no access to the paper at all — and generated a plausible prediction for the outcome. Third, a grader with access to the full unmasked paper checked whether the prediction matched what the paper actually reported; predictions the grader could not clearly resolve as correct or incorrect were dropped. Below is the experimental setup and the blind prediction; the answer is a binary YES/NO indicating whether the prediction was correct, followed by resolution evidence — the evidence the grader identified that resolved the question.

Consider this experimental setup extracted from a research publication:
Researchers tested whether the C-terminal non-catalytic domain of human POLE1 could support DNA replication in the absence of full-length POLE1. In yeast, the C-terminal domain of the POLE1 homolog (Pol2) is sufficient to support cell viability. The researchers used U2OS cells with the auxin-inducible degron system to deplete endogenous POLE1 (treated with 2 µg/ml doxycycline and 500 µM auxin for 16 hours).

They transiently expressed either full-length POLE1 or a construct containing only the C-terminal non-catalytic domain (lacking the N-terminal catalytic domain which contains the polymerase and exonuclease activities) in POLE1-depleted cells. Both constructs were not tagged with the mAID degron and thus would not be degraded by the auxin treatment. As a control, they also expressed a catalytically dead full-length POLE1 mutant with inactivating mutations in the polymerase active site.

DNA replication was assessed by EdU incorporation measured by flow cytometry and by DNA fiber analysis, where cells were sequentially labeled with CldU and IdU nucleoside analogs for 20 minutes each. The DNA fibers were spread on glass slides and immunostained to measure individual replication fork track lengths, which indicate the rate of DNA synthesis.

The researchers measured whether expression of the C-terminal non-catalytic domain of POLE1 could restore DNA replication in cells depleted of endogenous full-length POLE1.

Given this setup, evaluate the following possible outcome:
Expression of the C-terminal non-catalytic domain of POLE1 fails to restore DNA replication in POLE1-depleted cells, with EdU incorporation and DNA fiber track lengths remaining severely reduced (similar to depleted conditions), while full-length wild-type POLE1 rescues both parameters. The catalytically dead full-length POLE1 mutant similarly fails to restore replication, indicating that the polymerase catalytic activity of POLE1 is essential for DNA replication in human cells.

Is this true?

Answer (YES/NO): NO